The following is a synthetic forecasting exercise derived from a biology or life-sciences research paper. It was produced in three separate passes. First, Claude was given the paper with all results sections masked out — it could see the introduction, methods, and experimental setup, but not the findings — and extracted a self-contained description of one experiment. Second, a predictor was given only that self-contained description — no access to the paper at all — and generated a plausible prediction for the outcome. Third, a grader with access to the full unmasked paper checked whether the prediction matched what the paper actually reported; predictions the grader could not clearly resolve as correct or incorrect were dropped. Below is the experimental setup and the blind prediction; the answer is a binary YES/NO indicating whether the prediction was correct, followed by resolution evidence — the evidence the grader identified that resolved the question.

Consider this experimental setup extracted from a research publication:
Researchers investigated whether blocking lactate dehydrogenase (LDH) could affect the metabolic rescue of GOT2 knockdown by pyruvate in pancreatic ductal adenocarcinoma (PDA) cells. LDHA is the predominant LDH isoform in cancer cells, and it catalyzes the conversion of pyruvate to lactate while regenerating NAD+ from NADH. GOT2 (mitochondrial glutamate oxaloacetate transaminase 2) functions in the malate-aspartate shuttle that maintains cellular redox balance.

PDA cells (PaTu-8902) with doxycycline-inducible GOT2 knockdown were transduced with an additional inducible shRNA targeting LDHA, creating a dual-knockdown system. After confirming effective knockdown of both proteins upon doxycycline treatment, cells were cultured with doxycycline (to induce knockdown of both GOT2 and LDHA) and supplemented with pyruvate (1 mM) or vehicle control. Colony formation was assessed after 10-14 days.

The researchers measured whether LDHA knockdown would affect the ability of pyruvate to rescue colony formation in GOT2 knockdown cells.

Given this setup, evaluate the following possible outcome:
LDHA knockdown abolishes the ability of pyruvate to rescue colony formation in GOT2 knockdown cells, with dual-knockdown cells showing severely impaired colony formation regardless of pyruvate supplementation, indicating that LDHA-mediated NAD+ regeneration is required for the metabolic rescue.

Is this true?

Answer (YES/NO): NO